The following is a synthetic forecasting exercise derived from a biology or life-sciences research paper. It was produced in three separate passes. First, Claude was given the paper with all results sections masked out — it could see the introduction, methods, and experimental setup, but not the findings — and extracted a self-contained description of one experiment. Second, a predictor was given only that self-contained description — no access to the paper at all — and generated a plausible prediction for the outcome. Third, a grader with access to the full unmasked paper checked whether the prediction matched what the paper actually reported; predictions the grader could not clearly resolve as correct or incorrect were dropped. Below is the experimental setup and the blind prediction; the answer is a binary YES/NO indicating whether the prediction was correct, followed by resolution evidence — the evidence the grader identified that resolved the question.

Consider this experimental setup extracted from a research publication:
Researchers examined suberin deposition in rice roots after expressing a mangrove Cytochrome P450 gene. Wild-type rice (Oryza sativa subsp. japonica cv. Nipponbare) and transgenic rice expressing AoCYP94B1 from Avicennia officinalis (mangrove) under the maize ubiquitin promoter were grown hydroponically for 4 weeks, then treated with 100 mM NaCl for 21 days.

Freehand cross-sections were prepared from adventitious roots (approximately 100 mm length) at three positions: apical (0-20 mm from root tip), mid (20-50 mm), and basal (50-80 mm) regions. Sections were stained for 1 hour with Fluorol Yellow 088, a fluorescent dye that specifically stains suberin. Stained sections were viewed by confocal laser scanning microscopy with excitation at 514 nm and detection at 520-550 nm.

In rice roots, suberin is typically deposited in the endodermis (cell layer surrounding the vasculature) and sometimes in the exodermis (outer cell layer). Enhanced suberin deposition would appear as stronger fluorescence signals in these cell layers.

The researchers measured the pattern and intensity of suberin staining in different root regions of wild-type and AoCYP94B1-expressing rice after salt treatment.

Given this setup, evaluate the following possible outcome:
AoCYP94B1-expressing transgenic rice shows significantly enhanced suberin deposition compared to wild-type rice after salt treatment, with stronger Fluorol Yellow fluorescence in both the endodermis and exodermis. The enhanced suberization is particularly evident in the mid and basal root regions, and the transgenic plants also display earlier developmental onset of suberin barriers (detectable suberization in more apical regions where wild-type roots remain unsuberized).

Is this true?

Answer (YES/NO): NO